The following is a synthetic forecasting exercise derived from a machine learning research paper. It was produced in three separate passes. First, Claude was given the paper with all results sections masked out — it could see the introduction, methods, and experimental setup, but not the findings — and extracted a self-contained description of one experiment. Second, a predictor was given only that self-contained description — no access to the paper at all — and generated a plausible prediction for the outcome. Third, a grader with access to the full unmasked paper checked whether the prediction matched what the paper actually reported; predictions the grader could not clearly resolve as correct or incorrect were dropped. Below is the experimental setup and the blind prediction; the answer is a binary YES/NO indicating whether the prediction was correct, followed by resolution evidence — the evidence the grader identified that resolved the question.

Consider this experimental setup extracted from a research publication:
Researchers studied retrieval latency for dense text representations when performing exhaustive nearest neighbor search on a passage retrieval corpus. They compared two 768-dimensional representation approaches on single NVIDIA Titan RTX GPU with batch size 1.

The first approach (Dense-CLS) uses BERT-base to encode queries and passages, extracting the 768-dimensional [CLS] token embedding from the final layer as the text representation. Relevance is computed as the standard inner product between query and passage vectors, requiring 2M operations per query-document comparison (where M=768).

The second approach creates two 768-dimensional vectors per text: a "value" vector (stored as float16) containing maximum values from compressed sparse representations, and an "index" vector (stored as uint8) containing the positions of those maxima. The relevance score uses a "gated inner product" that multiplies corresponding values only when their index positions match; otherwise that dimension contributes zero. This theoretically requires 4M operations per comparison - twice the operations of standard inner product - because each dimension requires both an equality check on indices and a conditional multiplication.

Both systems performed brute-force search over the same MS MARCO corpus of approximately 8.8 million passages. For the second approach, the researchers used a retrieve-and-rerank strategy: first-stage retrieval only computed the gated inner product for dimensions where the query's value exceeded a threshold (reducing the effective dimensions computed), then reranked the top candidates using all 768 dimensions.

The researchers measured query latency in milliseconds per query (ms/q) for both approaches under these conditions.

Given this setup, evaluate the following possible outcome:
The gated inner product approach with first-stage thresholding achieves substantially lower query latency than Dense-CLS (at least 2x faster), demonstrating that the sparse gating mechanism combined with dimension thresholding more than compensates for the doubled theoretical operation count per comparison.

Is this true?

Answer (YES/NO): YES